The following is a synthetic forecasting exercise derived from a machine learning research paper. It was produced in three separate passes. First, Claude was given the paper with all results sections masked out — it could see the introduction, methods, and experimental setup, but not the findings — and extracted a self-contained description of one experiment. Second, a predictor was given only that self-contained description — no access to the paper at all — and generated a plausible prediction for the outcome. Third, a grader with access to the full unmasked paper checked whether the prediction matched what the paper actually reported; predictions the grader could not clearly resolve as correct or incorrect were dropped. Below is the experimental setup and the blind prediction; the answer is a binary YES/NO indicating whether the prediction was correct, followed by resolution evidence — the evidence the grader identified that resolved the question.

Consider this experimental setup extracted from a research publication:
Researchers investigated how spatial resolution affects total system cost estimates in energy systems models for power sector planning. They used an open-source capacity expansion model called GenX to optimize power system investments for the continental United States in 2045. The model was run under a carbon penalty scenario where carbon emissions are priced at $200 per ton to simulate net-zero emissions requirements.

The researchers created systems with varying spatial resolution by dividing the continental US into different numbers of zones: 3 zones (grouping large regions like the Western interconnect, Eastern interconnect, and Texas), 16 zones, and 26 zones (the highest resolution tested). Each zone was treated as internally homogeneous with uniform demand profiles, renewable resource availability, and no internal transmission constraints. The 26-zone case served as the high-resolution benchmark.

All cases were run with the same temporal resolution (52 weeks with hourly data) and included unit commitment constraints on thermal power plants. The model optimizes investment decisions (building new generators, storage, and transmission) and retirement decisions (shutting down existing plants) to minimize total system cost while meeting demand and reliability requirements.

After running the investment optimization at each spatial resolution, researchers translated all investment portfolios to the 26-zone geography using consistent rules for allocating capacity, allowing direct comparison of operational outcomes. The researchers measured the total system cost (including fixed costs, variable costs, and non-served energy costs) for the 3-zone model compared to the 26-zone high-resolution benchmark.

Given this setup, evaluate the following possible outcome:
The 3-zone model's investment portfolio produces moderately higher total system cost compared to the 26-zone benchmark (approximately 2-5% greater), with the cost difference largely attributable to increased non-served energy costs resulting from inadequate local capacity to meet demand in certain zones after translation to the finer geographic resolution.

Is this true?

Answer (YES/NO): NO